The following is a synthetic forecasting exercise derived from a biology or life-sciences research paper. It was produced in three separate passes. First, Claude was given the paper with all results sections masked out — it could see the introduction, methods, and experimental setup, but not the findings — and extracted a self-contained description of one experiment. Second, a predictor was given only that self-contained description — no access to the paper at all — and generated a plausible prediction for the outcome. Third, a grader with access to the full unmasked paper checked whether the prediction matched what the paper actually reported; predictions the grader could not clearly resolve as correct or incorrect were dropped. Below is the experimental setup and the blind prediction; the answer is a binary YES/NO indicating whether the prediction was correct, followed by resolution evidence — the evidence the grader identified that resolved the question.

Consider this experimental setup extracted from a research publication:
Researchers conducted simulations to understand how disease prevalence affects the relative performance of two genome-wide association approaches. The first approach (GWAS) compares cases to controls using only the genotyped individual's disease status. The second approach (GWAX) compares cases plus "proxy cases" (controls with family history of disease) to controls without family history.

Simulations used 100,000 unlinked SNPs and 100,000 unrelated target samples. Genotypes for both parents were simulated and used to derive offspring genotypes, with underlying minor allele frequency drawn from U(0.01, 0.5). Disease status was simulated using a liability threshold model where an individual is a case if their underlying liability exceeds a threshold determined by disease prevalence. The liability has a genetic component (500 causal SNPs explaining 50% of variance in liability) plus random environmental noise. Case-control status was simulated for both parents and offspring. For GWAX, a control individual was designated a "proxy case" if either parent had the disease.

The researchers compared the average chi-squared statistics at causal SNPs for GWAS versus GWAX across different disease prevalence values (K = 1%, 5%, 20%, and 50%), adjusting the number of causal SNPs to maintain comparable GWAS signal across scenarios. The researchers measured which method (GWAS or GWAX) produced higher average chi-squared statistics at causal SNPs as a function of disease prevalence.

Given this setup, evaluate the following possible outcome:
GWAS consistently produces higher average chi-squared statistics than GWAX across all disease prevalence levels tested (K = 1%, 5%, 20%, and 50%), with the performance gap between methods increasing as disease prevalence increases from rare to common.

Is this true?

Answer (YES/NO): NO